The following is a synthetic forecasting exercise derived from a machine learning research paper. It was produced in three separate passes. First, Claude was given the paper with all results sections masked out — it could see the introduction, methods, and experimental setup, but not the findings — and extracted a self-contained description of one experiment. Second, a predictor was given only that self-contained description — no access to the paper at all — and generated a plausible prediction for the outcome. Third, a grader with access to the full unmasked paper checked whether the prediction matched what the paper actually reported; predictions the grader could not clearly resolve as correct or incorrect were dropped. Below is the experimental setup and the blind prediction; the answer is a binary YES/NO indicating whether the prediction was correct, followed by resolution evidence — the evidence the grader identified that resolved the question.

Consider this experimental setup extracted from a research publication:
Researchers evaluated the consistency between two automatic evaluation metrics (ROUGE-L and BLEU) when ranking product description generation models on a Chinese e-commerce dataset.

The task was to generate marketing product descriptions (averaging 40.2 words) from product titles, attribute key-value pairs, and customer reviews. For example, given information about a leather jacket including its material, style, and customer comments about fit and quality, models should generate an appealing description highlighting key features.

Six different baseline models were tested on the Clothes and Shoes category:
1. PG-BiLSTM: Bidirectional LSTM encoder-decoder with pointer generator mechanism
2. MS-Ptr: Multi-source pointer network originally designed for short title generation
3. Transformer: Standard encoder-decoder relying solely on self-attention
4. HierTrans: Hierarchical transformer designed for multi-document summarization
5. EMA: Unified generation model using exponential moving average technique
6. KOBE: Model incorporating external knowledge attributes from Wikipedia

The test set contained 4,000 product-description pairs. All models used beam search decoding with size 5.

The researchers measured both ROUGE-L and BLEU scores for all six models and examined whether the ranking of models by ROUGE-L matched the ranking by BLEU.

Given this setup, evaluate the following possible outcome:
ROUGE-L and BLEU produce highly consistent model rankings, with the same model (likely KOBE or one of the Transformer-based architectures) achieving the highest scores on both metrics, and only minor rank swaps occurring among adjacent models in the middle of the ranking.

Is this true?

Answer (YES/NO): NO